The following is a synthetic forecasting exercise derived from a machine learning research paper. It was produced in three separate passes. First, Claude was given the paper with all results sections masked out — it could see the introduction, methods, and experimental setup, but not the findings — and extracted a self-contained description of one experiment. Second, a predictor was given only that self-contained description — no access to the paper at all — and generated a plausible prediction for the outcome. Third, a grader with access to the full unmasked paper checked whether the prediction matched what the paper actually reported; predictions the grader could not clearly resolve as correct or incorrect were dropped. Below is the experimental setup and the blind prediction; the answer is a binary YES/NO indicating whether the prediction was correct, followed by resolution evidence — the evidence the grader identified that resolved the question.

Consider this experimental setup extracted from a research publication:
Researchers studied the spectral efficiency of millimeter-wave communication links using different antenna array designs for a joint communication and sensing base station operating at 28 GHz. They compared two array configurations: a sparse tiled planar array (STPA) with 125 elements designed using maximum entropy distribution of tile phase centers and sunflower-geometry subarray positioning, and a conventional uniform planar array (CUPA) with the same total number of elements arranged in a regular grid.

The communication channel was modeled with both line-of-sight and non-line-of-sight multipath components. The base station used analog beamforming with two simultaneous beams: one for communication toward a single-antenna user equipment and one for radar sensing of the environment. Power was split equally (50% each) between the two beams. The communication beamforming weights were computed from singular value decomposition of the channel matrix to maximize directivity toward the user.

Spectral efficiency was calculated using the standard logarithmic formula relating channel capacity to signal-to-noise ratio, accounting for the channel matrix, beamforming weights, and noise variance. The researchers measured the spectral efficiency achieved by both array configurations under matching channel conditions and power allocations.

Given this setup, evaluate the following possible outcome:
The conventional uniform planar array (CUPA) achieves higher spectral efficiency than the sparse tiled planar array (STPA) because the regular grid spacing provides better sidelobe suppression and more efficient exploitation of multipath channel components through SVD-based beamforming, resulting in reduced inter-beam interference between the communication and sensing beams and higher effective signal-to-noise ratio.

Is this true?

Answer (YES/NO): YES